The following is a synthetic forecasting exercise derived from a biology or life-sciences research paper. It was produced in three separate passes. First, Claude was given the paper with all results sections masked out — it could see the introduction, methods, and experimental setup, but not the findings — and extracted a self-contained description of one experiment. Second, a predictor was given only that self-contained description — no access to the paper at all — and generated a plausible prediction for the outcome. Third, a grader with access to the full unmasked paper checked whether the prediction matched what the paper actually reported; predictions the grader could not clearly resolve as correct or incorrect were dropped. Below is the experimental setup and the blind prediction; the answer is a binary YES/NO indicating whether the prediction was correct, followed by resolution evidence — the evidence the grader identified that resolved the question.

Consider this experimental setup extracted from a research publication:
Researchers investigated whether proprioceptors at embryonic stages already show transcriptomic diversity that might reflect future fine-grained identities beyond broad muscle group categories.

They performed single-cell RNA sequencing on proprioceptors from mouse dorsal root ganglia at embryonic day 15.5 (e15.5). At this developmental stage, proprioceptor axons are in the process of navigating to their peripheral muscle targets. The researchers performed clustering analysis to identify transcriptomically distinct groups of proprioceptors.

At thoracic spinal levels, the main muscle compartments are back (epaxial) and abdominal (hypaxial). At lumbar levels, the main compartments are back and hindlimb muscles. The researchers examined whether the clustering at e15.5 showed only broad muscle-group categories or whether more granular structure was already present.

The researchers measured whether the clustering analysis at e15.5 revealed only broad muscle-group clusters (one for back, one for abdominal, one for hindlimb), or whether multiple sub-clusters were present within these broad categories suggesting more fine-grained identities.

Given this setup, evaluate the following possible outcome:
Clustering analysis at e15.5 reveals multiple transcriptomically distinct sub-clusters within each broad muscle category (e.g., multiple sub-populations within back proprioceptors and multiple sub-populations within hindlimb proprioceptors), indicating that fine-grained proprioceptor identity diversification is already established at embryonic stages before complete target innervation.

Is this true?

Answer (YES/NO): YES